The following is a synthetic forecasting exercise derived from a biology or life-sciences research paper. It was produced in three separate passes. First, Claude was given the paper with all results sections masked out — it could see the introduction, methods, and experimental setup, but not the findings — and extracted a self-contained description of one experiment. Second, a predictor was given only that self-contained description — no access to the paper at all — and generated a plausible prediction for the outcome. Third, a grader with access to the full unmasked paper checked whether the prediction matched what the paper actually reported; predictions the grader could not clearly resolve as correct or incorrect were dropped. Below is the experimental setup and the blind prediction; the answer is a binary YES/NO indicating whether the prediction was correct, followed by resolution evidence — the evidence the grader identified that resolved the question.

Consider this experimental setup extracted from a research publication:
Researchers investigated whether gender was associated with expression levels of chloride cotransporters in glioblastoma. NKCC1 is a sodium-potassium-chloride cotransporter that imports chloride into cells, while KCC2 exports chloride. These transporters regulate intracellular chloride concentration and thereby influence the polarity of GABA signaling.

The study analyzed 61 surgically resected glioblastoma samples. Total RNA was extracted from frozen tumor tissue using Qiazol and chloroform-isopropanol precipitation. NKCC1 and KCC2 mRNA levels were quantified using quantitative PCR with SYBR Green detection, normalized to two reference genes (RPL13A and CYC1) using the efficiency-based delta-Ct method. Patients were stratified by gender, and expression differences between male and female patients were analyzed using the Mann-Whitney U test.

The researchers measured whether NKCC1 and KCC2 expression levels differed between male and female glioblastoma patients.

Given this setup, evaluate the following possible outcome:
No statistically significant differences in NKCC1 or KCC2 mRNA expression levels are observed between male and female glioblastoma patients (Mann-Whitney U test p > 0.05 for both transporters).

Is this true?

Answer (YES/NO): YES